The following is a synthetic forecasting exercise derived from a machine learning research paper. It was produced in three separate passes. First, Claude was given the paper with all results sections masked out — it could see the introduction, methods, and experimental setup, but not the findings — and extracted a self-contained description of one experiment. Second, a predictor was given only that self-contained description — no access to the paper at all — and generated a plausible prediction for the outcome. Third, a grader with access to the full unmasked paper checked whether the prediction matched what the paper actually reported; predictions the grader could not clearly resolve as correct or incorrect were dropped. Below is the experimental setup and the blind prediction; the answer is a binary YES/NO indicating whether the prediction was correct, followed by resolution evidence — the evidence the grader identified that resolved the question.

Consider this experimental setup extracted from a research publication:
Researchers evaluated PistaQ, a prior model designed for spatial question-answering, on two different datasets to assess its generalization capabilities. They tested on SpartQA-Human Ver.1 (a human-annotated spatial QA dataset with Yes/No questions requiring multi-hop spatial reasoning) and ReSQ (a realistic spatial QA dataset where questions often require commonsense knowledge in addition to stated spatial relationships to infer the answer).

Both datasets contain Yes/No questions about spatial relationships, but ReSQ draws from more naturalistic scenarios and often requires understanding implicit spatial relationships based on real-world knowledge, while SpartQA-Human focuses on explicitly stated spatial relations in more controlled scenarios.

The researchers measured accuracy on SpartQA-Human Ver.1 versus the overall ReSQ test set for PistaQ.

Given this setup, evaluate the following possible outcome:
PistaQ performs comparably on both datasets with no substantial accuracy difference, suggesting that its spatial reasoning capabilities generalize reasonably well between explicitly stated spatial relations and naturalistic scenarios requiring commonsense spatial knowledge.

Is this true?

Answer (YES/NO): NO